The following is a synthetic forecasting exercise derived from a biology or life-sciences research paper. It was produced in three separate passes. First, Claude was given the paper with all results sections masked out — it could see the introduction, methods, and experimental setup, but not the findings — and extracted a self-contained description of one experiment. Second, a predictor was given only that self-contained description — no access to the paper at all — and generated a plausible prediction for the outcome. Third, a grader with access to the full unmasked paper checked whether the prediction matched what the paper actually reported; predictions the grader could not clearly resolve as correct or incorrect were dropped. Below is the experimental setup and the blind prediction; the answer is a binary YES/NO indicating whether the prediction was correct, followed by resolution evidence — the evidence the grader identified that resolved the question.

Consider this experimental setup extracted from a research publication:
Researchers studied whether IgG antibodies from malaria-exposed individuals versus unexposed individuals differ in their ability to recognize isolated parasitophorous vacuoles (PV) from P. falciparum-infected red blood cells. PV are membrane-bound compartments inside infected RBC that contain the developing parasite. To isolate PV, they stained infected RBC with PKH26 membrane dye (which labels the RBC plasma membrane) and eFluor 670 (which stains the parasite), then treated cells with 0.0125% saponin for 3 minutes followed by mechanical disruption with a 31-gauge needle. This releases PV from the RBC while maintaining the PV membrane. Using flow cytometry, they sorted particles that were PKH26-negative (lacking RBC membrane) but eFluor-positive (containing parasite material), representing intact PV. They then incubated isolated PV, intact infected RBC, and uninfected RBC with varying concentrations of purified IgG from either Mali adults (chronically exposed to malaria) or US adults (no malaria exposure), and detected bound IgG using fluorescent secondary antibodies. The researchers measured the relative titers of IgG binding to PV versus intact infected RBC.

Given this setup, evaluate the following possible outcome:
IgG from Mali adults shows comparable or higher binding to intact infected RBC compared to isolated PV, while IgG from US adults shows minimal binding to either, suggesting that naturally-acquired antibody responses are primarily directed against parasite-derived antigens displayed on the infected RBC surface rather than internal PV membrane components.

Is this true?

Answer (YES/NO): NO